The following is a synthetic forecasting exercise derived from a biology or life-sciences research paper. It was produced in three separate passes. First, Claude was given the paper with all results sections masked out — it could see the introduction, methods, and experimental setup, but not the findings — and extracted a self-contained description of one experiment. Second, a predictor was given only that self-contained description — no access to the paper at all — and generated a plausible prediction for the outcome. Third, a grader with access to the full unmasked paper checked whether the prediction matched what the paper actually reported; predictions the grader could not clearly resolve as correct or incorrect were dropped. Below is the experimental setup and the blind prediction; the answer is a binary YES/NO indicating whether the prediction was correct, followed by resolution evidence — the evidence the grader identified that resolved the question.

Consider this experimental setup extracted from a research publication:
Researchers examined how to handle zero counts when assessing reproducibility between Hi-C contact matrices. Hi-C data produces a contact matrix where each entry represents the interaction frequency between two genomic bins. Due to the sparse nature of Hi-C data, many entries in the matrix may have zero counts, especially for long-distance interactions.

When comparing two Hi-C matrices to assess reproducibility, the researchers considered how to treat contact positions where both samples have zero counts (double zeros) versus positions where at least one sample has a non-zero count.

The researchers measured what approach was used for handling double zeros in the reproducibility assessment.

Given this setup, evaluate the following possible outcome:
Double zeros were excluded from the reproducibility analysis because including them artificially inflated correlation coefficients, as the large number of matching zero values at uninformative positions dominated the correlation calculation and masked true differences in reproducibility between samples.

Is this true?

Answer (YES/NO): NO